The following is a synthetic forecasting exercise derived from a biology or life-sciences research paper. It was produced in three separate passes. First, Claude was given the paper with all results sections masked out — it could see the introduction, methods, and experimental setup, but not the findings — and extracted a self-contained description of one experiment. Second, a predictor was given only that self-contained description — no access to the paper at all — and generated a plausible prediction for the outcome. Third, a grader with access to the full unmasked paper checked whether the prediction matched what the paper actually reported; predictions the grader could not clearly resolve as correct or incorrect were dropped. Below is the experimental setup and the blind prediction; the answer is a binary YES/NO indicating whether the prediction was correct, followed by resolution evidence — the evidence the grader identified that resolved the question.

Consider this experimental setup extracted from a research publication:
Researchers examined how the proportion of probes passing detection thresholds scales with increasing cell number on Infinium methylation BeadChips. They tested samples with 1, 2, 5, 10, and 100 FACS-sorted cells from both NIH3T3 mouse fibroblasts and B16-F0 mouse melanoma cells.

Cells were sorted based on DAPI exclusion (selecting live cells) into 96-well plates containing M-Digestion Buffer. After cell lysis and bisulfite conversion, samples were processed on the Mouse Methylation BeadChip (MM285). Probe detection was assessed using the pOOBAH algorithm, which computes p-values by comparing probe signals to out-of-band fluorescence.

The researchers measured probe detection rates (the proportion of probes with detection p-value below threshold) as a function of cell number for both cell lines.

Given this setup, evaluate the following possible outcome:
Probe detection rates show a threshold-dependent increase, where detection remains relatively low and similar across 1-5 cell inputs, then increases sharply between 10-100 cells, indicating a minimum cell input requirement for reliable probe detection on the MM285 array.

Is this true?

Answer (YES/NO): NO